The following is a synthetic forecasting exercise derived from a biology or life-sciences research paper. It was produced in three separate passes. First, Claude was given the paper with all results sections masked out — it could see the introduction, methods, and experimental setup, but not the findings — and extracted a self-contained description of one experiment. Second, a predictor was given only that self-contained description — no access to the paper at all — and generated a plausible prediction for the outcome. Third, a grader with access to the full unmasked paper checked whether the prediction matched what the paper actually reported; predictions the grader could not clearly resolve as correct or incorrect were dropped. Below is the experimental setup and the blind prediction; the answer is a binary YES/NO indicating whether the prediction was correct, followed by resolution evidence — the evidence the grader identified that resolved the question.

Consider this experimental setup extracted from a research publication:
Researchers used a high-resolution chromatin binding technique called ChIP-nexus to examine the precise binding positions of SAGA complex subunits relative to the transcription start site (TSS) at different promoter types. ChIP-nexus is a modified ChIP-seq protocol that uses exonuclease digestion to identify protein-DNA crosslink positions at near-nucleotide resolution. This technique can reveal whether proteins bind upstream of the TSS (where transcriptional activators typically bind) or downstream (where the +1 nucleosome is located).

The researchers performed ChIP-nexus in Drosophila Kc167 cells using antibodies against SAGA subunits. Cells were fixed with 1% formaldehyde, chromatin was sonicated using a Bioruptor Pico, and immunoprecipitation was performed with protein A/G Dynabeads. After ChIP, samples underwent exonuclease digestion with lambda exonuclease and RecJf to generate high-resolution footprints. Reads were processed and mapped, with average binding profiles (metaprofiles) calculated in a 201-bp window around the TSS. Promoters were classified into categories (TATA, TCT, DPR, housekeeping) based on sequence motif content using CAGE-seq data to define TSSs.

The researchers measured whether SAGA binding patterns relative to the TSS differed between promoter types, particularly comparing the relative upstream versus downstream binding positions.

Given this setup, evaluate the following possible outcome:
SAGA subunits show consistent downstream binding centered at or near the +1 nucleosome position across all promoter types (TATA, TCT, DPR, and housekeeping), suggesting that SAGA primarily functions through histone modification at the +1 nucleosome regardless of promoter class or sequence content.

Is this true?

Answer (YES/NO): NO